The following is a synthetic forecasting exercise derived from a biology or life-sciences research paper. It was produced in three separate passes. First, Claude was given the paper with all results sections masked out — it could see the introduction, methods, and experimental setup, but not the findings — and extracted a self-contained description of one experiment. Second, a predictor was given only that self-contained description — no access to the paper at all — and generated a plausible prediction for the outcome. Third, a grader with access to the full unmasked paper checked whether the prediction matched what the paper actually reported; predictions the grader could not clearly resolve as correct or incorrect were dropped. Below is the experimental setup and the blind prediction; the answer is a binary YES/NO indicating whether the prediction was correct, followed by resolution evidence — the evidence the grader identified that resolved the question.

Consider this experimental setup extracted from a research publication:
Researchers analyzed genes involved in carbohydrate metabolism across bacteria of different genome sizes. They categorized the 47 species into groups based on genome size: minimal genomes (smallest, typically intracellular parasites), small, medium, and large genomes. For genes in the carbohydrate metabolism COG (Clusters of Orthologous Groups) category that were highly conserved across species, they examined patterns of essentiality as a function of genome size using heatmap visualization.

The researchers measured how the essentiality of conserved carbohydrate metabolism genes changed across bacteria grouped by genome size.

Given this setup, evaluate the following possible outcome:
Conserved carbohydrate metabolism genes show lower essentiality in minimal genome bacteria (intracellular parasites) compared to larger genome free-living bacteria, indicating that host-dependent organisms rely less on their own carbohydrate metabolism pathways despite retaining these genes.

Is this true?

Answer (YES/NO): NO